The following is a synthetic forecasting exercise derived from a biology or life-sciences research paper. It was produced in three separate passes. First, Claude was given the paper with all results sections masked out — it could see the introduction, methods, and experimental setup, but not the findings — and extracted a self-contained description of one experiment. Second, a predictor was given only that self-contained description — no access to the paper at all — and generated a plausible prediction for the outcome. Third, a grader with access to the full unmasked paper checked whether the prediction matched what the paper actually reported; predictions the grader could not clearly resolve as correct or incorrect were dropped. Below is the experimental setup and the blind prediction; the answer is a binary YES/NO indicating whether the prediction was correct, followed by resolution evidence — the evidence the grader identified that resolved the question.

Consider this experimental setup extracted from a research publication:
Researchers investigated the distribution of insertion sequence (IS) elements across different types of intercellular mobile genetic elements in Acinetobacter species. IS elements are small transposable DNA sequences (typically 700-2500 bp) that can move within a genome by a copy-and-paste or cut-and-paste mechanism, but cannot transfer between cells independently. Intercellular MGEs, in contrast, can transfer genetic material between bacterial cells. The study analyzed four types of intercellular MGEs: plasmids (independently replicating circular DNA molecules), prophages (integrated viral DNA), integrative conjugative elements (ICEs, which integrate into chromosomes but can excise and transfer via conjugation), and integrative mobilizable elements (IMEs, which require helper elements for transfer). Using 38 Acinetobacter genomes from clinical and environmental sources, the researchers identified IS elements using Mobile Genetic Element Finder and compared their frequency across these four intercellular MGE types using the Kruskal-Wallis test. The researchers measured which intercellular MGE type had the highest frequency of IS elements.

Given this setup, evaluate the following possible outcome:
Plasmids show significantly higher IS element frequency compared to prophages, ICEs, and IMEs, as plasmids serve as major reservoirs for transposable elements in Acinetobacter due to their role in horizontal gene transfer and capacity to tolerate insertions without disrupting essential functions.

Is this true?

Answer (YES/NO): NO